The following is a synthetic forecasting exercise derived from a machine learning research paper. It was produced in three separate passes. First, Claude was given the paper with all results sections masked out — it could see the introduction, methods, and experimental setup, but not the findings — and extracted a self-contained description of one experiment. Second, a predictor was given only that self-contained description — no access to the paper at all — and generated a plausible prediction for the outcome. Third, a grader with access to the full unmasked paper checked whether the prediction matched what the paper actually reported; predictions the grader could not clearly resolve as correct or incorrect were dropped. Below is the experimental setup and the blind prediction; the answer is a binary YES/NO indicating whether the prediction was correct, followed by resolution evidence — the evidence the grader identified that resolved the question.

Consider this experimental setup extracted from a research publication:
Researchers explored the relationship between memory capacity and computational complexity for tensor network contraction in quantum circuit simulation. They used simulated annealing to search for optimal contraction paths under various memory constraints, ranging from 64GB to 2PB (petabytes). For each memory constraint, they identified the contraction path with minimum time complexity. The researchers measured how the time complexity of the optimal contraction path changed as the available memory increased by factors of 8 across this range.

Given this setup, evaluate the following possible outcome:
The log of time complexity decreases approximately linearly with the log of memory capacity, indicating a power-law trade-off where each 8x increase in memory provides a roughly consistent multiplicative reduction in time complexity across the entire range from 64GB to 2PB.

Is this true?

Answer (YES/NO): NO